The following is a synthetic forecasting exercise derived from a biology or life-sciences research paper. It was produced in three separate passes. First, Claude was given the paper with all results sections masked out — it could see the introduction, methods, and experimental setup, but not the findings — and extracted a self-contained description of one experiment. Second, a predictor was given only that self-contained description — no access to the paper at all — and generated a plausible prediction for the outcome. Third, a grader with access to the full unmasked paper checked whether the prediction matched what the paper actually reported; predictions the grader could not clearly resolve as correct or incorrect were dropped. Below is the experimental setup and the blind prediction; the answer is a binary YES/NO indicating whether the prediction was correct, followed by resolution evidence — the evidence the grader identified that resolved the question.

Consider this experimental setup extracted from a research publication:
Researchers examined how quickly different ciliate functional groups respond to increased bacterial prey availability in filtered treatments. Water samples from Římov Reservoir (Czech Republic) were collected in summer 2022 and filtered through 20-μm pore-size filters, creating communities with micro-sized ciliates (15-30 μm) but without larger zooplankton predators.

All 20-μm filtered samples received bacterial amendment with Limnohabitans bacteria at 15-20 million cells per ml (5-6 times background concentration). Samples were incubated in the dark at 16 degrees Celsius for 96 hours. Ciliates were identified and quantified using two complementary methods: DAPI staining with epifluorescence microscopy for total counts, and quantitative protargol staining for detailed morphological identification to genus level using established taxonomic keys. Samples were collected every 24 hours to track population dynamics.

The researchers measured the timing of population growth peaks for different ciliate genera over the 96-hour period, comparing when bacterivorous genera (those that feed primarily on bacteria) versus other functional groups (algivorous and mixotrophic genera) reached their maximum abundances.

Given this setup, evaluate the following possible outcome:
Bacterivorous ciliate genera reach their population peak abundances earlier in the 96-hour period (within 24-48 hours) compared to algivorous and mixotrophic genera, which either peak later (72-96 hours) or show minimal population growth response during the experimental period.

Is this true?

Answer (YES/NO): NO